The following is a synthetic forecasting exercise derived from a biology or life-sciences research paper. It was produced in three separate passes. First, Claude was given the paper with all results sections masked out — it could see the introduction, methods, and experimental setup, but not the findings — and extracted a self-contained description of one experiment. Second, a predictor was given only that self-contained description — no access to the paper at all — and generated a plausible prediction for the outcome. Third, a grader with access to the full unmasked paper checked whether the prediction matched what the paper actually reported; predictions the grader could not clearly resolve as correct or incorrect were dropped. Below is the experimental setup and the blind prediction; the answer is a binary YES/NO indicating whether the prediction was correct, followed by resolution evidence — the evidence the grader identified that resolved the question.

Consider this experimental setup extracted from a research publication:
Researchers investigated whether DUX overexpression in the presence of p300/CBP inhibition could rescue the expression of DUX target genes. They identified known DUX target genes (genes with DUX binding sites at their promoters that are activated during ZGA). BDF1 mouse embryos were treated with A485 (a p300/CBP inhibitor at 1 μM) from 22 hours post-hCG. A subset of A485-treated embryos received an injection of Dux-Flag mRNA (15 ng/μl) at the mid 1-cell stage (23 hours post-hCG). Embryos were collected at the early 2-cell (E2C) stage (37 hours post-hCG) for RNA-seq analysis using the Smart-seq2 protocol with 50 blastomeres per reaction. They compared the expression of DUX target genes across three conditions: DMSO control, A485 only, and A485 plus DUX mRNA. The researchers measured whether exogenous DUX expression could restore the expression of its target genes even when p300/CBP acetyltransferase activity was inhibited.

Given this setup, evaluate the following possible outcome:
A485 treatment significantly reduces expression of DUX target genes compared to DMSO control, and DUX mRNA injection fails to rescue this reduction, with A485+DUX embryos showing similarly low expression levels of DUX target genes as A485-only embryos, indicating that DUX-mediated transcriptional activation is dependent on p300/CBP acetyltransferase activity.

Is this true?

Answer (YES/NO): NO